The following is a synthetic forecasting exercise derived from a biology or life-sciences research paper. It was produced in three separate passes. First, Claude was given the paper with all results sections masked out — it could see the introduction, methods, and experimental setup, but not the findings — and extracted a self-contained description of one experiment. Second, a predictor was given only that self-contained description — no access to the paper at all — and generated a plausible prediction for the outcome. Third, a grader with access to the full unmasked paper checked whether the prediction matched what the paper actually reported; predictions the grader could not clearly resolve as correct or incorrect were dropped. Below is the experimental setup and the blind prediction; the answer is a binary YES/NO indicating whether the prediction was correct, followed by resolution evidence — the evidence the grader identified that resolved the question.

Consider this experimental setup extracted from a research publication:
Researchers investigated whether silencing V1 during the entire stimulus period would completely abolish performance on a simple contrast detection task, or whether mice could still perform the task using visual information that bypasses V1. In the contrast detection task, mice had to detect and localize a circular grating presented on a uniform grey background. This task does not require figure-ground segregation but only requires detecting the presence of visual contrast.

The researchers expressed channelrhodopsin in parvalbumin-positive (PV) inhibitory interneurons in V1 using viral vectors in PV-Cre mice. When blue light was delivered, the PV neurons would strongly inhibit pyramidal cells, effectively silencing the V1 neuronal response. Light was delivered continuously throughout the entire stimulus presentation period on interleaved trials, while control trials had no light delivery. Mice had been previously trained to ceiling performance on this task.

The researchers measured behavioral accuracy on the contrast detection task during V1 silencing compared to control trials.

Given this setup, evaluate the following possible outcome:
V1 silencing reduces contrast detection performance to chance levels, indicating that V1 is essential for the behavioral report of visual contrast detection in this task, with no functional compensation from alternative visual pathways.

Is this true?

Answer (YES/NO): NO